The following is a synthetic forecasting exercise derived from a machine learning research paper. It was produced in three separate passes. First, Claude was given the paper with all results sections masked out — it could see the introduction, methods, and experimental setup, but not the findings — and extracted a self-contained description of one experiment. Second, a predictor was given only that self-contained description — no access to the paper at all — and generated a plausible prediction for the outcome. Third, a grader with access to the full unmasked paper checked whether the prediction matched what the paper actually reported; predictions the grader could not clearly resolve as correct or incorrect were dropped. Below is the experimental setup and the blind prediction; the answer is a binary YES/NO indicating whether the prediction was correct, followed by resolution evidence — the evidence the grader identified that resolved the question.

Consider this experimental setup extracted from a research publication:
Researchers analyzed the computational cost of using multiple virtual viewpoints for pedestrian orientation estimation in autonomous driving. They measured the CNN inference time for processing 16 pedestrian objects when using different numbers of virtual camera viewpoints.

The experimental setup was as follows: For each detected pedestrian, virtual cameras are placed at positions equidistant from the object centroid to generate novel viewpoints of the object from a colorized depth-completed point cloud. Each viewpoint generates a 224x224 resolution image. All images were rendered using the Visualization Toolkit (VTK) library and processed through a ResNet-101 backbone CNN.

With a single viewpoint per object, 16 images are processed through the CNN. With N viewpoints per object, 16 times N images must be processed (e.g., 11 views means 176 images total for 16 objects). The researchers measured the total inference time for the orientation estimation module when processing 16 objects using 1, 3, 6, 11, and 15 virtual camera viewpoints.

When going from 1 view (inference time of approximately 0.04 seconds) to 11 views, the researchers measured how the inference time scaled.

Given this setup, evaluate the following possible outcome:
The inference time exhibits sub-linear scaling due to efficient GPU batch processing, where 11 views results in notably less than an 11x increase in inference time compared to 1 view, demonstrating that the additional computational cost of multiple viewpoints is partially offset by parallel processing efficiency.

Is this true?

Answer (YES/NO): NO